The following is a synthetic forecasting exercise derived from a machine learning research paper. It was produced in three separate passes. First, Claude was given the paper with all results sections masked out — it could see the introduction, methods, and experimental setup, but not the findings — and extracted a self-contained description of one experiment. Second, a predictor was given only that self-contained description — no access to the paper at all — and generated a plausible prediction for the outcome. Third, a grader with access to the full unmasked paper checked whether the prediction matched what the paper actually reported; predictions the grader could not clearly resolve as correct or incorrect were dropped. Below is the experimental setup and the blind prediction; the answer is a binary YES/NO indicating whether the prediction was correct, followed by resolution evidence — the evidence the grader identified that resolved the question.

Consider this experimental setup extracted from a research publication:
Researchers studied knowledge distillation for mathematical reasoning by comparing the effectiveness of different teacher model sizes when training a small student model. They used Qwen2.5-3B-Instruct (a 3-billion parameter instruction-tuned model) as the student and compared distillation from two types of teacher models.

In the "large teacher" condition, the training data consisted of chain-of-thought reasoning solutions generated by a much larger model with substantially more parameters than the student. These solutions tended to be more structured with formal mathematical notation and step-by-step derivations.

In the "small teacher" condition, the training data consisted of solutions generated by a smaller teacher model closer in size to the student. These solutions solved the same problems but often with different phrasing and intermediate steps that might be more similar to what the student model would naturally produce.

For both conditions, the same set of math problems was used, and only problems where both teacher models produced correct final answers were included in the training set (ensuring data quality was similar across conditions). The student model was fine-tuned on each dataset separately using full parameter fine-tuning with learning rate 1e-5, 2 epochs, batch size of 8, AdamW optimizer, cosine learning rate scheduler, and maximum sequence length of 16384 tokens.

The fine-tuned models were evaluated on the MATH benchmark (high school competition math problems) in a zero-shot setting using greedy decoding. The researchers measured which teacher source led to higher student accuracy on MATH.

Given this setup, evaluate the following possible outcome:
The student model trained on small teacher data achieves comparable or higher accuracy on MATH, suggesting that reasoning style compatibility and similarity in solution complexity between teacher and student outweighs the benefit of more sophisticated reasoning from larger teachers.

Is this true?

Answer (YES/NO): YES